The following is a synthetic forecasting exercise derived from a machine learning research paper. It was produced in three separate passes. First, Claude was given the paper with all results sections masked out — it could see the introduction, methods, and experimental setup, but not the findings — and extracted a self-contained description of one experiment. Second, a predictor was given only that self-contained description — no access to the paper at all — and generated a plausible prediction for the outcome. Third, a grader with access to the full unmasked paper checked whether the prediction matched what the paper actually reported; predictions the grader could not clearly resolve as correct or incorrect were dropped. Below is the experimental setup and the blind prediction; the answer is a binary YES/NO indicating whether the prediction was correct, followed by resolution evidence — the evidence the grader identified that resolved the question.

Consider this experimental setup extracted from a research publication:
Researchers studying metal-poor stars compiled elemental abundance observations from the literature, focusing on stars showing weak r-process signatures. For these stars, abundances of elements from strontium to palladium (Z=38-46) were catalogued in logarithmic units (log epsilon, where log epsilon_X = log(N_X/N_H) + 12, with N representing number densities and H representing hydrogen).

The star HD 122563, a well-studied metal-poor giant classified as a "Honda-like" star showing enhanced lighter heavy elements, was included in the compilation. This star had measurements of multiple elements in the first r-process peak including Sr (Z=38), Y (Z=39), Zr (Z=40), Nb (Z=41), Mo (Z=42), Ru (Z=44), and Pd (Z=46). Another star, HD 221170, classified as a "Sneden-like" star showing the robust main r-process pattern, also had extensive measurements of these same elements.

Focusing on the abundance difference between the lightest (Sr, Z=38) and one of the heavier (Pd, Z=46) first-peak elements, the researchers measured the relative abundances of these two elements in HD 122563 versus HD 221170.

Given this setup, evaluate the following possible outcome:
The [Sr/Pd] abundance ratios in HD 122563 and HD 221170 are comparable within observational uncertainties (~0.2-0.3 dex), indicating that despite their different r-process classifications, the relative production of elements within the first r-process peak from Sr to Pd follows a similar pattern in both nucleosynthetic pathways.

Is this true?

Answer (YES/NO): NO